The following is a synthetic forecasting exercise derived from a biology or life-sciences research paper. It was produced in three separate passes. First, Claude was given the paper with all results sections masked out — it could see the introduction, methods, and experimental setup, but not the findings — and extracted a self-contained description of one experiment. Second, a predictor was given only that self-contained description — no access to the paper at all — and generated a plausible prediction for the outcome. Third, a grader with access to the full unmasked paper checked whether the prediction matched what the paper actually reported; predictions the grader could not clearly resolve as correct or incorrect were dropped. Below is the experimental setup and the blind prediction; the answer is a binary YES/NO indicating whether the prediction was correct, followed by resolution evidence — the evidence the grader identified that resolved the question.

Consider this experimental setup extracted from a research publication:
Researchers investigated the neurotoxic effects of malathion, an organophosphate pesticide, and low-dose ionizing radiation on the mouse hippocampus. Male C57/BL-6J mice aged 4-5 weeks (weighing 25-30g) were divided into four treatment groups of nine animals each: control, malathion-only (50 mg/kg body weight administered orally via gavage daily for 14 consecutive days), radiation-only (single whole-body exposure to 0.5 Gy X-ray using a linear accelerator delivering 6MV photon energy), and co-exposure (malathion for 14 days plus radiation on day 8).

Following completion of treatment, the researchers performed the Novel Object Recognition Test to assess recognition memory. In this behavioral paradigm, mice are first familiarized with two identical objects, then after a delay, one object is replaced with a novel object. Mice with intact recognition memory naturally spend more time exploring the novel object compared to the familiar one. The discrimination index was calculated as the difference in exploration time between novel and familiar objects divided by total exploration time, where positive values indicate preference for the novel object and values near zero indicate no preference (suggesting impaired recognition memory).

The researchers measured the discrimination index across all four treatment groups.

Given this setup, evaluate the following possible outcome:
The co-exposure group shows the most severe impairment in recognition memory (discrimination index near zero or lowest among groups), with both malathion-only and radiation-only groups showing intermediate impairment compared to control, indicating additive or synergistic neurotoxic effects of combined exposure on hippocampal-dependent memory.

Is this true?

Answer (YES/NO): NO